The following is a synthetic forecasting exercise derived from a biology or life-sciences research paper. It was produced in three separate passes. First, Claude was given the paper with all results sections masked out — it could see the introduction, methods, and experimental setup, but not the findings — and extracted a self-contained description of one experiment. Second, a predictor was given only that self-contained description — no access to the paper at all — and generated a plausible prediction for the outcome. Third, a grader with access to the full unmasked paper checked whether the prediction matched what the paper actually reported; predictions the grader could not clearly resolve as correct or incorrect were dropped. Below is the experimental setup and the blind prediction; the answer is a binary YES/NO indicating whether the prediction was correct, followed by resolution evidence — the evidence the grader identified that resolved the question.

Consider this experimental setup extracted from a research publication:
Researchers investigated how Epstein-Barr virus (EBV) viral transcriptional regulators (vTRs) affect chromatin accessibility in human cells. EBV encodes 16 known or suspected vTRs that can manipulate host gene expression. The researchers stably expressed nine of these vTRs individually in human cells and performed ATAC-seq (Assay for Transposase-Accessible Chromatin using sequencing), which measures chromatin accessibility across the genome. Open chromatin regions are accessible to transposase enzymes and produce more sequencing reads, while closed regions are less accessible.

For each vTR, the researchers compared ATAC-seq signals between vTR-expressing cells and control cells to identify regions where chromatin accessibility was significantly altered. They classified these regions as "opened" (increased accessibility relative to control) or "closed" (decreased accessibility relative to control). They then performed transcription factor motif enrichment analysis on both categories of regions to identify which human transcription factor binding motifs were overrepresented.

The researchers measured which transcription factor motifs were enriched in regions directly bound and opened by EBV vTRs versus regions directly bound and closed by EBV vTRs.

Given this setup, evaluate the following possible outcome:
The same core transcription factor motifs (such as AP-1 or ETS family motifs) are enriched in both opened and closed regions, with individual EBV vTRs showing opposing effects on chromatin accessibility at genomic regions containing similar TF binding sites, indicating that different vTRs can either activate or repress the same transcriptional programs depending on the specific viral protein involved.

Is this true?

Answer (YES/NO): NO